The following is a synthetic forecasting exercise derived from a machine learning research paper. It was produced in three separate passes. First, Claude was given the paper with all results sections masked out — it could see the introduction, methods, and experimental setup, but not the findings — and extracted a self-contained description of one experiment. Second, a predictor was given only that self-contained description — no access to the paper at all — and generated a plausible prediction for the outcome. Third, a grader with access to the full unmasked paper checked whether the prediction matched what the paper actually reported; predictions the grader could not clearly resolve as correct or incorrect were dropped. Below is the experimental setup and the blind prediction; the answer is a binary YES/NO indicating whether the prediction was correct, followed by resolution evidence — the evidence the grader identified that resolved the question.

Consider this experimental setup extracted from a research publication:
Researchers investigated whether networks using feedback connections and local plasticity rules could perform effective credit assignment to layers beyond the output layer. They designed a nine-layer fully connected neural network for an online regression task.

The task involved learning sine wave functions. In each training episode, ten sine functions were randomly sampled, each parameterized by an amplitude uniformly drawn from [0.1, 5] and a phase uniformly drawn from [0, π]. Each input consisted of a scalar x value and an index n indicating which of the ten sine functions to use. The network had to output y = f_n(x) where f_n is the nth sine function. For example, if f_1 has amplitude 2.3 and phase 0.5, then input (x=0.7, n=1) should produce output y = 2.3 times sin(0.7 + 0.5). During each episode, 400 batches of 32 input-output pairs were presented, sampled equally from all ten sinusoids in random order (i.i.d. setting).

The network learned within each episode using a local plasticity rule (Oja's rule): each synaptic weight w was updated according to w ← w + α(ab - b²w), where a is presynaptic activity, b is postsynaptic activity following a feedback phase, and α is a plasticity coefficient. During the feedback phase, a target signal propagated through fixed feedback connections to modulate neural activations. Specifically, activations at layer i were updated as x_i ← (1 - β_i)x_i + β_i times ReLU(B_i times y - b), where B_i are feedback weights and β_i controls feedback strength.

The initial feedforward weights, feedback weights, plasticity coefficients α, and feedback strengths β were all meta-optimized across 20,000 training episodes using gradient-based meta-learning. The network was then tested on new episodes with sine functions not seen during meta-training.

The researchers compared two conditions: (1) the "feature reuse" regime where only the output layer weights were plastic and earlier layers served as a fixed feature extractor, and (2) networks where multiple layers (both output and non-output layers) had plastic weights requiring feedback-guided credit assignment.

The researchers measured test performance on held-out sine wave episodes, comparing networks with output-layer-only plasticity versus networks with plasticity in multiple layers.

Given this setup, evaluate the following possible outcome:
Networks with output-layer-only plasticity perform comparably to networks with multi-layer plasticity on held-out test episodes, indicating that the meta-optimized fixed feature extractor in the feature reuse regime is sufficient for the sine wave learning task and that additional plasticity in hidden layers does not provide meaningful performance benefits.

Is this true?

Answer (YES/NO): NO